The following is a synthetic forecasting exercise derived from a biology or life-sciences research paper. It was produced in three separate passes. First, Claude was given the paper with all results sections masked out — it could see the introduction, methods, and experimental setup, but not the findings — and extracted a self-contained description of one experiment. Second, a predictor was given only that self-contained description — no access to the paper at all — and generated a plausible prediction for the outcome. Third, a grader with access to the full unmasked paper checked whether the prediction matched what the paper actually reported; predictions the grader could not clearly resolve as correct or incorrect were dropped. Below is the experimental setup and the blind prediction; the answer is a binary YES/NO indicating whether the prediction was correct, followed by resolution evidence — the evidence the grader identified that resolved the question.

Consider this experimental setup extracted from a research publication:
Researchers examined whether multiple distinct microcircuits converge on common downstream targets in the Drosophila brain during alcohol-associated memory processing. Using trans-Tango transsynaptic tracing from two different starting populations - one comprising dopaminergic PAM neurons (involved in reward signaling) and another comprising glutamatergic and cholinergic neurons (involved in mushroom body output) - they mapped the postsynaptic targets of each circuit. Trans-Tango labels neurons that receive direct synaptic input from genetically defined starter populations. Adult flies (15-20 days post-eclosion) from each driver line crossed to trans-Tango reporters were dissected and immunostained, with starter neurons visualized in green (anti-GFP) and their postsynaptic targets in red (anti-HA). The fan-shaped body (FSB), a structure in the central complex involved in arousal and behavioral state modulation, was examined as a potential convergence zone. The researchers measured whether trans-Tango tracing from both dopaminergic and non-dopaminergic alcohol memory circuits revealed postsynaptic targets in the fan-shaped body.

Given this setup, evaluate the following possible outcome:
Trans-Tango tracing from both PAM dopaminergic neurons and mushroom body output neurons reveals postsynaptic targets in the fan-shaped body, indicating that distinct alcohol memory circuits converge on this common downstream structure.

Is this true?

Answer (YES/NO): NO